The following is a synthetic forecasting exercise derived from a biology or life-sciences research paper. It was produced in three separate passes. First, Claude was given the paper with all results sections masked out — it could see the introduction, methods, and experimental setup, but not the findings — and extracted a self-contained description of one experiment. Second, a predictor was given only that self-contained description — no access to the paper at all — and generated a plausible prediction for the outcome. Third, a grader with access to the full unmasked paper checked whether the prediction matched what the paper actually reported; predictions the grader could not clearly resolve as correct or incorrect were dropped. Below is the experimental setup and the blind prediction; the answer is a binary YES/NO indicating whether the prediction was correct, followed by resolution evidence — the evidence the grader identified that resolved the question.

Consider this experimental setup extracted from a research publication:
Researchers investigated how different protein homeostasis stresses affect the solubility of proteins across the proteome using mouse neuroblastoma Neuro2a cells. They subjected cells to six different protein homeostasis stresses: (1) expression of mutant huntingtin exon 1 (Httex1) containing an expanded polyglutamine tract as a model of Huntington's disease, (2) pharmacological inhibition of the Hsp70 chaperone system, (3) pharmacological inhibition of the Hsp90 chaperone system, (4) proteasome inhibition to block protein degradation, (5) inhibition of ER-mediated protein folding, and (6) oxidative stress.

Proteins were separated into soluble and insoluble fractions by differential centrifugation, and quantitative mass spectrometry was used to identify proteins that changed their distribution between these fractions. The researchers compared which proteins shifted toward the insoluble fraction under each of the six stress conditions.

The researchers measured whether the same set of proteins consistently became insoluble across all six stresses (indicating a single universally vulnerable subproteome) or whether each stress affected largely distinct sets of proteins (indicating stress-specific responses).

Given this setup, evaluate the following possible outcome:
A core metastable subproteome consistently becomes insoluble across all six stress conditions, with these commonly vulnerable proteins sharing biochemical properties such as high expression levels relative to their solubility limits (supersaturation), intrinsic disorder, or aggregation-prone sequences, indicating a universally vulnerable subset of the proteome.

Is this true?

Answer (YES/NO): NO